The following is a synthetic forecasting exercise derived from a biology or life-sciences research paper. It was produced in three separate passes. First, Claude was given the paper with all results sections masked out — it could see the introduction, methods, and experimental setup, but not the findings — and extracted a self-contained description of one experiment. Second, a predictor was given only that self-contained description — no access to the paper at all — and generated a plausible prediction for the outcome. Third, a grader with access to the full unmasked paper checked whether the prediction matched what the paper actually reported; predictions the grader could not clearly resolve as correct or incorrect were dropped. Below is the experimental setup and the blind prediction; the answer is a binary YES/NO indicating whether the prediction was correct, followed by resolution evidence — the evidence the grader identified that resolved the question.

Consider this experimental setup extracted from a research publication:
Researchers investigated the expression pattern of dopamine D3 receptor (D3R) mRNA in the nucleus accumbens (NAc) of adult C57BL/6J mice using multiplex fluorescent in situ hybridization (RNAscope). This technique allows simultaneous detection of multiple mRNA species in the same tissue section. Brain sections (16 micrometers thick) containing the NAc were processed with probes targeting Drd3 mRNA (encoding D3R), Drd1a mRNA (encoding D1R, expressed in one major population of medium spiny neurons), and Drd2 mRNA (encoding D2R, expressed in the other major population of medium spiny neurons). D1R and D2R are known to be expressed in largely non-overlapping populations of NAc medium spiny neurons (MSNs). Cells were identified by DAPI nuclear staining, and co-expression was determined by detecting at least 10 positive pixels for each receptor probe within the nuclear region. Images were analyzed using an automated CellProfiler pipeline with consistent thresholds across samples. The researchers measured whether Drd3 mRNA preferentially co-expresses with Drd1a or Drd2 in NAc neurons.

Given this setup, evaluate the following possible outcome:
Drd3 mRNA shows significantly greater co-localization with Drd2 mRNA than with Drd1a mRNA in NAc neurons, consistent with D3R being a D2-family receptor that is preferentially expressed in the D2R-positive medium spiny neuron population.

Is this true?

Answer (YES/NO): NO